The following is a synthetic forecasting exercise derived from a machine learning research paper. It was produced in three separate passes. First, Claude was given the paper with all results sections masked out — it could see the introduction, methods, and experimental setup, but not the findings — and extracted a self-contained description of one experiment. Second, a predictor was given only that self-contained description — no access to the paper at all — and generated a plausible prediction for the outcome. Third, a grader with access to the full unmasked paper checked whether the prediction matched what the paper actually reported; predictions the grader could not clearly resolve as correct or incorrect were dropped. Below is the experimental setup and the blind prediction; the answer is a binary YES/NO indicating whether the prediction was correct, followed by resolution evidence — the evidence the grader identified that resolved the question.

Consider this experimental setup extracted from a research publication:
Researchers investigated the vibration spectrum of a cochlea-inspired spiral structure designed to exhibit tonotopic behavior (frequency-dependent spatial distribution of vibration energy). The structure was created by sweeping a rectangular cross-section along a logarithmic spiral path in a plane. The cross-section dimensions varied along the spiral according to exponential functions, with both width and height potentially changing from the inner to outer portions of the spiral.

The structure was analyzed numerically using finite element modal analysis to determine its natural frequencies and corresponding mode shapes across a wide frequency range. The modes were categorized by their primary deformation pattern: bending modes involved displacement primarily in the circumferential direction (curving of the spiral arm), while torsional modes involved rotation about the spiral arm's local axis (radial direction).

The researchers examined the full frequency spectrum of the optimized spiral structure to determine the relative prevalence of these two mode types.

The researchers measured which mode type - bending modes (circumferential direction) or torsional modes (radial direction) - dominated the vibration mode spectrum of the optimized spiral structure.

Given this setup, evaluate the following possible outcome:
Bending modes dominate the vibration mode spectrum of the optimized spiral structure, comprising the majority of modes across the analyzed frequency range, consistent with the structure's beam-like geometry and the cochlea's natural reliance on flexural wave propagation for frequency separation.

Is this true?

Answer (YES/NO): YES